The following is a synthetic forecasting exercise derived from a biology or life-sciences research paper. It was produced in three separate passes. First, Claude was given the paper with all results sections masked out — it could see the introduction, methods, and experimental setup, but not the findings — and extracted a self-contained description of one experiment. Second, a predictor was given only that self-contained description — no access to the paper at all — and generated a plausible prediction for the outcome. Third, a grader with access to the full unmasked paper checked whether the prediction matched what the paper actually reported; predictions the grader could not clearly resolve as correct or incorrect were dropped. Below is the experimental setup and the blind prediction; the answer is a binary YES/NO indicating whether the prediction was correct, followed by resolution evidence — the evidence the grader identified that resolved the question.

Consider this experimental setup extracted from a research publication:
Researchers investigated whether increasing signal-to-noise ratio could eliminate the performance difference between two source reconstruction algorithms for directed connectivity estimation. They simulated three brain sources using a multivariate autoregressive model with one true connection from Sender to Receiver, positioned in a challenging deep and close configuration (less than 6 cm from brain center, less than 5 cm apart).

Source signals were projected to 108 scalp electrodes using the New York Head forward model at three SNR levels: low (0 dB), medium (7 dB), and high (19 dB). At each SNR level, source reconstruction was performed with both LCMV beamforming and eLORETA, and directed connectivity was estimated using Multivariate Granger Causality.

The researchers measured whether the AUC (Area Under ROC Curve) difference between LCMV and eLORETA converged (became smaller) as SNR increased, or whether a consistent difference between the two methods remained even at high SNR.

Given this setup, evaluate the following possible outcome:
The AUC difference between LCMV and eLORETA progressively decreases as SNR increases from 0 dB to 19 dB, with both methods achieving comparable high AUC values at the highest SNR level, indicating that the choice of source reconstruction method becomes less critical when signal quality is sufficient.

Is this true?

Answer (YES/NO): NO